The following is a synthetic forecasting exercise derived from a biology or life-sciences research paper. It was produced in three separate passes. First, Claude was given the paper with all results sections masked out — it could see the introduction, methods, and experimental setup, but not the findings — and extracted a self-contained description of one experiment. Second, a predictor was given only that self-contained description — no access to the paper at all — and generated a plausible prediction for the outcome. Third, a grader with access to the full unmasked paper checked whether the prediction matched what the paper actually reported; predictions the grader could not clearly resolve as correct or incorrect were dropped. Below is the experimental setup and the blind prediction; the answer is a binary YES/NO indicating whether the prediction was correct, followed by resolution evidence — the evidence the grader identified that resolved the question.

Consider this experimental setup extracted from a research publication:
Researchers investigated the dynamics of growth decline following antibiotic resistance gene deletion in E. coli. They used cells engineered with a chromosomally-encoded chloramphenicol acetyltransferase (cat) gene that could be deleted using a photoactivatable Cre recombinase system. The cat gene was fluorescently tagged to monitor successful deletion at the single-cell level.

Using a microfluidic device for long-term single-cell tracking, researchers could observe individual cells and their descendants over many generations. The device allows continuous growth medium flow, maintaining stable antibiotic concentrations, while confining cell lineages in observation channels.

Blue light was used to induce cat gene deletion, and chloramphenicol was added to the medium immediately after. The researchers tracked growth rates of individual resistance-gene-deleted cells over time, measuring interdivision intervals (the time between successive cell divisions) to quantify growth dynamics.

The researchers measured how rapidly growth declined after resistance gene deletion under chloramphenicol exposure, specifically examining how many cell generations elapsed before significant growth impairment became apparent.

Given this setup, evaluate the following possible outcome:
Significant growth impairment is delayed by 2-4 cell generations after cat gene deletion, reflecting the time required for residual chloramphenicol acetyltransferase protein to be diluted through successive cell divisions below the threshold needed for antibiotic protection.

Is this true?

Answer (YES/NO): NO